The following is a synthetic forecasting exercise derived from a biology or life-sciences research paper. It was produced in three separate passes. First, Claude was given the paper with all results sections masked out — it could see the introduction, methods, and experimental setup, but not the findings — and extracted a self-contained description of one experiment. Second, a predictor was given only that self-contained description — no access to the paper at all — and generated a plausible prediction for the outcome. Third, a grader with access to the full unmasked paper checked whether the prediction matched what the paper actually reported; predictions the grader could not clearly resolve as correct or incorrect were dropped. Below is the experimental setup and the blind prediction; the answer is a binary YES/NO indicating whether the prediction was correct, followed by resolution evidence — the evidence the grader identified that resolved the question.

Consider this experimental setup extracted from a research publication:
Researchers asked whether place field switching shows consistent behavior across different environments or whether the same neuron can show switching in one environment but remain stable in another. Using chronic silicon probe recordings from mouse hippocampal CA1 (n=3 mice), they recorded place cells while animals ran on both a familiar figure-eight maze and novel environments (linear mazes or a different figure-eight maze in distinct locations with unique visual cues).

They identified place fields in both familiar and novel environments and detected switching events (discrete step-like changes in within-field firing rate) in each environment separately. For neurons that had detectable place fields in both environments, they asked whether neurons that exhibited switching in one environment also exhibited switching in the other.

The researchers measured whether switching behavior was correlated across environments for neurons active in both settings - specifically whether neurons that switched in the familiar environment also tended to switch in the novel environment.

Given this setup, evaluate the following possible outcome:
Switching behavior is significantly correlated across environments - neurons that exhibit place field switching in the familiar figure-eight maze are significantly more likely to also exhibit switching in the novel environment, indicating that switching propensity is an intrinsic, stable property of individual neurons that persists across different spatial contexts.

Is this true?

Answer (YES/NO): NO